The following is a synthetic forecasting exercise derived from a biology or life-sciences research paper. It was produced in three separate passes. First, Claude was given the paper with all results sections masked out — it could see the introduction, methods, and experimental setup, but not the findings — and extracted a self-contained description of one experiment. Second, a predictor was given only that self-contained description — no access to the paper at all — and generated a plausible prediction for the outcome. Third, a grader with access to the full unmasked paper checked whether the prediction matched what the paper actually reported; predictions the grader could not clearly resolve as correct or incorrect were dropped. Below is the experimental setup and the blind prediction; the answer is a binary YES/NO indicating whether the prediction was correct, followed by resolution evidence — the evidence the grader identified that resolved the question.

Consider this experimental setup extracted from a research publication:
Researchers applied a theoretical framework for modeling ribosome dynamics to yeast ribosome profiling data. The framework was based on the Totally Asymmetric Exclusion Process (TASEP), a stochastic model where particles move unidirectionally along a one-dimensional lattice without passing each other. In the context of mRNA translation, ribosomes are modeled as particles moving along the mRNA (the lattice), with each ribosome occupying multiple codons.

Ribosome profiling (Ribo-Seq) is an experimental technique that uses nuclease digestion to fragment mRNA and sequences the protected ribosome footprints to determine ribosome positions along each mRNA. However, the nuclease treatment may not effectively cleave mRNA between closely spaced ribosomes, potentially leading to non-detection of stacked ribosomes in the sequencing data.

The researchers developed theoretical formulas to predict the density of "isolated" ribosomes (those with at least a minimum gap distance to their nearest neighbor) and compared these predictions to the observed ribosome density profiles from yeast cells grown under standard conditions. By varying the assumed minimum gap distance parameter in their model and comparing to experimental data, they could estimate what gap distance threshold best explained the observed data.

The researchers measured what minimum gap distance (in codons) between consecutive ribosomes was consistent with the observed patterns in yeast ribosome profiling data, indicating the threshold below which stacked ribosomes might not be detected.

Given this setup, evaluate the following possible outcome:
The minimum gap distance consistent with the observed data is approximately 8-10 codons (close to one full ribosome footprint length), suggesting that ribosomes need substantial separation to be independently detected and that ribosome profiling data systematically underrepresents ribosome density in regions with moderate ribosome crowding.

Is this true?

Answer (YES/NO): NO